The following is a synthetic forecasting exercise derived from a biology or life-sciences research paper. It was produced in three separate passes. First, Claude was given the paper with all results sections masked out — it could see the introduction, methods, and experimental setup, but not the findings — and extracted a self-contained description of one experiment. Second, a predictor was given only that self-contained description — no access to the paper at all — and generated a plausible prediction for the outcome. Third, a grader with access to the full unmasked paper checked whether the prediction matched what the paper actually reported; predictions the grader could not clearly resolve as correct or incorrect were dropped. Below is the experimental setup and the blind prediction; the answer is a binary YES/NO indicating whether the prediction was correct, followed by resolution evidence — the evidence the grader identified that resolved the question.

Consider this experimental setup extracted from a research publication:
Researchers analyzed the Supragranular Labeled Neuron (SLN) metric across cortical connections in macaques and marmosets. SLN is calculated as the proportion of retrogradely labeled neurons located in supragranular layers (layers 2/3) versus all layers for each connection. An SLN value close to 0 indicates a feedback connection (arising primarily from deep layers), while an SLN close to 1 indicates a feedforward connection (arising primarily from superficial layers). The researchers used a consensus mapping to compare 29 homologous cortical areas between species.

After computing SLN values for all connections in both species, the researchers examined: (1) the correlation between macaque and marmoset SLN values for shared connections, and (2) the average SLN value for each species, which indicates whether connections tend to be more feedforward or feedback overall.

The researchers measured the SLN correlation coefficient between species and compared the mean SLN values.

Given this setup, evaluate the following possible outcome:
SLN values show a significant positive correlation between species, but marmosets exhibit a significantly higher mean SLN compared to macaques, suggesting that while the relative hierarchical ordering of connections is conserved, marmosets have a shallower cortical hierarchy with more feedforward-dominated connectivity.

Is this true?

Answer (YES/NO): NO